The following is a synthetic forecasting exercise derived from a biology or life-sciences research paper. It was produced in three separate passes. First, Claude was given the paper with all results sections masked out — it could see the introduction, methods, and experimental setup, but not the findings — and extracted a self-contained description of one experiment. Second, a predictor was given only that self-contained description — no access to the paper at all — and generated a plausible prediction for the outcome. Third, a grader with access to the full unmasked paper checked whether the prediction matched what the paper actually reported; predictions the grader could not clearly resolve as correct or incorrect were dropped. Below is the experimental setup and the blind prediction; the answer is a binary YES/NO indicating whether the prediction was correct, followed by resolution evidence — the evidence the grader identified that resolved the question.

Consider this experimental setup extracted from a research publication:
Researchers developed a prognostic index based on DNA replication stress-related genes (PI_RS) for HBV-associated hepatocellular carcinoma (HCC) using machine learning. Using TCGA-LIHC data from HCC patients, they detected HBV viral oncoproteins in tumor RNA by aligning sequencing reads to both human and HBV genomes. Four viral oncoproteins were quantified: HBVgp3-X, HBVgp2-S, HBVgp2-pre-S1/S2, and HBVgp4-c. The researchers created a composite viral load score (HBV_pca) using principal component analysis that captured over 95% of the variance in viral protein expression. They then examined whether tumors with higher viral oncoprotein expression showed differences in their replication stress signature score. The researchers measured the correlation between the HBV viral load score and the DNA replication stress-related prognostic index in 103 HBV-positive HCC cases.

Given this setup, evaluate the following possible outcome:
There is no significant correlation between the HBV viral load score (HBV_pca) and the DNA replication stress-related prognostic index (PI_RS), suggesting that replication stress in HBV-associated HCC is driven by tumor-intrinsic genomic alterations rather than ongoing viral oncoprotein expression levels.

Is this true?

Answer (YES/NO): NO